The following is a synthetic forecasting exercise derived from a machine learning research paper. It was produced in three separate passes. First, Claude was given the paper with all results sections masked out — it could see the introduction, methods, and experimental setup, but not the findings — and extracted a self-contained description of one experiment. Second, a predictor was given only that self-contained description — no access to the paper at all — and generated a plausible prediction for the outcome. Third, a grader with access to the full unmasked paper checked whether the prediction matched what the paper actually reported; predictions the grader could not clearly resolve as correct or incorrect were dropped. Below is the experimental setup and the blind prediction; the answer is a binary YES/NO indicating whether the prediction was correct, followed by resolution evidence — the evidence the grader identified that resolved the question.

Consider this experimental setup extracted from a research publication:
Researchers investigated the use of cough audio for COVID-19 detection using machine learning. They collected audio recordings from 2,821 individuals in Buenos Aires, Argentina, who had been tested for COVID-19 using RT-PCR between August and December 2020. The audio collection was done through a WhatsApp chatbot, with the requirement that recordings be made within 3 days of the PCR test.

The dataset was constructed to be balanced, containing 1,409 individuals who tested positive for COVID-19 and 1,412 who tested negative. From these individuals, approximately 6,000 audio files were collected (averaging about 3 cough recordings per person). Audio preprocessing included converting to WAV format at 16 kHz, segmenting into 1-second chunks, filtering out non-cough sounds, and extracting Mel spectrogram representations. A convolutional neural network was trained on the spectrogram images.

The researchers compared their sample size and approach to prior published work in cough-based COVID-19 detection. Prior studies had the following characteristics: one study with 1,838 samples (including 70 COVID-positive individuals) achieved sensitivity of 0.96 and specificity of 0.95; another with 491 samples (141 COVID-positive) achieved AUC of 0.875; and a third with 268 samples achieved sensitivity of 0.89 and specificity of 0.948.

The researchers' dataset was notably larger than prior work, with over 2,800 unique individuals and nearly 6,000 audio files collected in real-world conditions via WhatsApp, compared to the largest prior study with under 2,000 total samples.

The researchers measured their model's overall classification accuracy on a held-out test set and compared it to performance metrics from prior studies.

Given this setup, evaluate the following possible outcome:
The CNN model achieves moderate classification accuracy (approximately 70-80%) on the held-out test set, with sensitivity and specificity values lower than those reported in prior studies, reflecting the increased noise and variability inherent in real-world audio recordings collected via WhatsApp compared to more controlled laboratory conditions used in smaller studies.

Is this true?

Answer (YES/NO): NO